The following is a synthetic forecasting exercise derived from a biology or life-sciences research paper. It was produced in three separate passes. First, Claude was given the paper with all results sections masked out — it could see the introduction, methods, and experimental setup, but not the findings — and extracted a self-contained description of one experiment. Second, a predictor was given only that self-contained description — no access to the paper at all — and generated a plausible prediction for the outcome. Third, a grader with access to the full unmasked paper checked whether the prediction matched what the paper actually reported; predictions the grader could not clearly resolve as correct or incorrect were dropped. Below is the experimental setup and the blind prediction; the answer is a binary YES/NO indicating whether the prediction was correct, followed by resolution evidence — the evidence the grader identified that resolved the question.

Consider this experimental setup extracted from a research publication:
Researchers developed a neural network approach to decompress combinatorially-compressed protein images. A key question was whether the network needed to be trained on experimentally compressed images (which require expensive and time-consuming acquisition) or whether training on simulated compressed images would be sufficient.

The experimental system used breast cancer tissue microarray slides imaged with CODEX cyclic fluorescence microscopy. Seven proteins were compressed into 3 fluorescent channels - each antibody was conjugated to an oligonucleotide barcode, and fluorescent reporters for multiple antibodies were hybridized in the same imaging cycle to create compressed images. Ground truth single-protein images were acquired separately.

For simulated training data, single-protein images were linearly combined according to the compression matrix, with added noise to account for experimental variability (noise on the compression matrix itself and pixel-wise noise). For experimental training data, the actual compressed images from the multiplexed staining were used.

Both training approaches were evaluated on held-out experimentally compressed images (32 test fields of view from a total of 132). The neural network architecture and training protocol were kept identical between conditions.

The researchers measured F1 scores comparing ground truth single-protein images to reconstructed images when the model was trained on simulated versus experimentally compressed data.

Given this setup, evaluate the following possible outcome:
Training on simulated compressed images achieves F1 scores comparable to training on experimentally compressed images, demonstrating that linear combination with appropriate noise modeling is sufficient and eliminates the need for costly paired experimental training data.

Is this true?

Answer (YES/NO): YES